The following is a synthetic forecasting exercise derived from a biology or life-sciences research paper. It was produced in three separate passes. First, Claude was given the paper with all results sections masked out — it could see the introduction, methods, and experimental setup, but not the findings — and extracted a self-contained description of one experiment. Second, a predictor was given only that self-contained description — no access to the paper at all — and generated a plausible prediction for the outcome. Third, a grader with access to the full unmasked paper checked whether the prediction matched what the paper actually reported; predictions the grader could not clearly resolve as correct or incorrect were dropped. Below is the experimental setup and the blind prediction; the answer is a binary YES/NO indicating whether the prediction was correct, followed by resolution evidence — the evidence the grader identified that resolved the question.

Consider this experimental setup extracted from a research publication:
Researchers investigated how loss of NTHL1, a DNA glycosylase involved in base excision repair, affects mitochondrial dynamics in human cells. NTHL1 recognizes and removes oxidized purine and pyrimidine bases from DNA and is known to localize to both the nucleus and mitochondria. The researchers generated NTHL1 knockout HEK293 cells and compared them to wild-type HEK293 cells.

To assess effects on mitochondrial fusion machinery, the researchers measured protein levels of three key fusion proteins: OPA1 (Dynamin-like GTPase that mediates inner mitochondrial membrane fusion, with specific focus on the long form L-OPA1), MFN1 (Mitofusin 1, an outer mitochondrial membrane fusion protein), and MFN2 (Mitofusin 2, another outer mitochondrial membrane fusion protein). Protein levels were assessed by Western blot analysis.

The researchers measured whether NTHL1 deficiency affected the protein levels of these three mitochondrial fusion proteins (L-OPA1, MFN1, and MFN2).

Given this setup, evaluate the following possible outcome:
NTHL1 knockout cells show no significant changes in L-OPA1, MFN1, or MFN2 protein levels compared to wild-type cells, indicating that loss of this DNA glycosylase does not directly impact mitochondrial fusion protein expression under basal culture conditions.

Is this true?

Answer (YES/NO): NO